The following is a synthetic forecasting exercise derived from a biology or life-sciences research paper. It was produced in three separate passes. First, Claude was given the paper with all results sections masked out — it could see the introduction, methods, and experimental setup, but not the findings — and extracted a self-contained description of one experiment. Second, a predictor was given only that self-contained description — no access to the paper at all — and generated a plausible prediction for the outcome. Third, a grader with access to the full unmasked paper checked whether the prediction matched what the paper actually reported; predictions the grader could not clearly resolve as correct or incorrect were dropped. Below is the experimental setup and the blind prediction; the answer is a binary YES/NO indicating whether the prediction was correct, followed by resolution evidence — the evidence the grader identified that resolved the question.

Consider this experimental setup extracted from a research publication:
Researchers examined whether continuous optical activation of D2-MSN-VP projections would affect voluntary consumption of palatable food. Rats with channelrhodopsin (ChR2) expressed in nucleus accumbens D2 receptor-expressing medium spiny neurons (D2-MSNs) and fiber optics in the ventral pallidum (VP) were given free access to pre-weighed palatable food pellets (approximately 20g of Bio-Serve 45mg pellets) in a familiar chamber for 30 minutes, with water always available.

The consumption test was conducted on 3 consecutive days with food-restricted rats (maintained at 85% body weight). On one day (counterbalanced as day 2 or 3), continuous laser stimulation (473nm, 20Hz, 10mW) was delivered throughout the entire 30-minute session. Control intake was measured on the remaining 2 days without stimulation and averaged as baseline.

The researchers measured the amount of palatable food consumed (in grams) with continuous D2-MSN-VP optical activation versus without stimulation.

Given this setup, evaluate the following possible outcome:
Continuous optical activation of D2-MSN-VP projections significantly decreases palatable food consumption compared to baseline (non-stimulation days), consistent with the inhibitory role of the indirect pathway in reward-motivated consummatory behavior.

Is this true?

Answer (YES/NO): NO